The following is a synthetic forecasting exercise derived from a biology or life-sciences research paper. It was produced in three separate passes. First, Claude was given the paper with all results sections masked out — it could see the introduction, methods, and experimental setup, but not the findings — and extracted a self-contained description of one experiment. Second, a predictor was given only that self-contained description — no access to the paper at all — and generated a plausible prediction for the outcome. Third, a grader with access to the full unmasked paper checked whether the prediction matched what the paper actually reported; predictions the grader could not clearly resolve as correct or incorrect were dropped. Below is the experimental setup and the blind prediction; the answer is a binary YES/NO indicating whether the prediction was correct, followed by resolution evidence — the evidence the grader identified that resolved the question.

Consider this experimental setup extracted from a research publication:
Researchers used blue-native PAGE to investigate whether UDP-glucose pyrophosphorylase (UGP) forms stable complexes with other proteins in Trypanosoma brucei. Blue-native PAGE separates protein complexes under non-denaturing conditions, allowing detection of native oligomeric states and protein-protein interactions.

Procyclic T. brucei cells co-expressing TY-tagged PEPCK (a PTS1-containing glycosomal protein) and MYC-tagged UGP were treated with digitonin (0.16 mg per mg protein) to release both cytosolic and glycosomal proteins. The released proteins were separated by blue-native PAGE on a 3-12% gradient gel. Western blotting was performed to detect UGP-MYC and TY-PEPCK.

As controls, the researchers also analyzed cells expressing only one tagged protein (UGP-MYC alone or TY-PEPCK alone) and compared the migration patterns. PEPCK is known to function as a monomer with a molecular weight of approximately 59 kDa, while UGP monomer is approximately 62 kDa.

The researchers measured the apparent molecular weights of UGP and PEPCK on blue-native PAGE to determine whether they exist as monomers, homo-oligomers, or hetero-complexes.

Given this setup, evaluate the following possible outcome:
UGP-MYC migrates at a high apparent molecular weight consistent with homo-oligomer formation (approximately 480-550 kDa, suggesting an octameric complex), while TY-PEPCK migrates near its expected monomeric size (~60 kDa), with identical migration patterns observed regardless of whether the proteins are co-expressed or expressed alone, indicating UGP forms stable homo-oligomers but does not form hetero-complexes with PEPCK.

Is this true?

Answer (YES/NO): NO